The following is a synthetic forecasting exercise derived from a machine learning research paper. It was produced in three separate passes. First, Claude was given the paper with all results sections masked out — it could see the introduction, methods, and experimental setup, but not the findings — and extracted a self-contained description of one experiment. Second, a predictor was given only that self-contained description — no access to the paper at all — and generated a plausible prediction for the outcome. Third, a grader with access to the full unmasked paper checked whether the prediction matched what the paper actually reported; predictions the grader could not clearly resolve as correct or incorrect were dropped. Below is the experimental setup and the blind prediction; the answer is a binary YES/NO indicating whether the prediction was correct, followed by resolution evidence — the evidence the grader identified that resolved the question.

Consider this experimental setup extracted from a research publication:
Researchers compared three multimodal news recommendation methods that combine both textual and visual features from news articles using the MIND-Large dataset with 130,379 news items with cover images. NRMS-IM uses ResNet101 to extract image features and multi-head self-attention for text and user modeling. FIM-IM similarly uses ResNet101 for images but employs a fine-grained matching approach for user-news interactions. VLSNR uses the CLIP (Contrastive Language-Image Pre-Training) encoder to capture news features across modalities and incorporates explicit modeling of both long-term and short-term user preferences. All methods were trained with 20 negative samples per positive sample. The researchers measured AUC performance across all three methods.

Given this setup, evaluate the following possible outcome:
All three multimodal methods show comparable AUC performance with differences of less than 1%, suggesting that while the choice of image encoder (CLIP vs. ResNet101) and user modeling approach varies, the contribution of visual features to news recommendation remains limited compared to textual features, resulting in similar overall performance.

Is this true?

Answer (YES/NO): NO